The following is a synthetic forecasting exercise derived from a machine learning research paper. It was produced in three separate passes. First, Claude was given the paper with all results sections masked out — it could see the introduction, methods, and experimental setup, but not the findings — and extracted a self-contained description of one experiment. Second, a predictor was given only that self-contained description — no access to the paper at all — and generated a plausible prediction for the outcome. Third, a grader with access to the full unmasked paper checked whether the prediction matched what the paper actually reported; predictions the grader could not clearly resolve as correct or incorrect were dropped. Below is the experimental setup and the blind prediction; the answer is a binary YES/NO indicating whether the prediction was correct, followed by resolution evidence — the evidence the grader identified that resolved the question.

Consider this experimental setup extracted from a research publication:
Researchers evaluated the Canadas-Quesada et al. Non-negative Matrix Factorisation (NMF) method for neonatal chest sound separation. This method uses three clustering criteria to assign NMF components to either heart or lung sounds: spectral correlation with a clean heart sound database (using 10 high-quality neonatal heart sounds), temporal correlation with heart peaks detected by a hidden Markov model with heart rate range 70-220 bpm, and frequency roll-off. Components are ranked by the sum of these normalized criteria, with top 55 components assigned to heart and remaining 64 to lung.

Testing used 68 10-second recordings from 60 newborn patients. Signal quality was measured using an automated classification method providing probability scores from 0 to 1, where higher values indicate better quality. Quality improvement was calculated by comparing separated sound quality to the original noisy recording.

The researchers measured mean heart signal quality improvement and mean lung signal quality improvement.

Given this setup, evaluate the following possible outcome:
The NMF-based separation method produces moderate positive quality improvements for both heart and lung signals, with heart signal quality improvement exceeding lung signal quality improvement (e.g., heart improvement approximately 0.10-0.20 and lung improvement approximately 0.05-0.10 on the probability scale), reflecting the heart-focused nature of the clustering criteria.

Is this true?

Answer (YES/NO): NO